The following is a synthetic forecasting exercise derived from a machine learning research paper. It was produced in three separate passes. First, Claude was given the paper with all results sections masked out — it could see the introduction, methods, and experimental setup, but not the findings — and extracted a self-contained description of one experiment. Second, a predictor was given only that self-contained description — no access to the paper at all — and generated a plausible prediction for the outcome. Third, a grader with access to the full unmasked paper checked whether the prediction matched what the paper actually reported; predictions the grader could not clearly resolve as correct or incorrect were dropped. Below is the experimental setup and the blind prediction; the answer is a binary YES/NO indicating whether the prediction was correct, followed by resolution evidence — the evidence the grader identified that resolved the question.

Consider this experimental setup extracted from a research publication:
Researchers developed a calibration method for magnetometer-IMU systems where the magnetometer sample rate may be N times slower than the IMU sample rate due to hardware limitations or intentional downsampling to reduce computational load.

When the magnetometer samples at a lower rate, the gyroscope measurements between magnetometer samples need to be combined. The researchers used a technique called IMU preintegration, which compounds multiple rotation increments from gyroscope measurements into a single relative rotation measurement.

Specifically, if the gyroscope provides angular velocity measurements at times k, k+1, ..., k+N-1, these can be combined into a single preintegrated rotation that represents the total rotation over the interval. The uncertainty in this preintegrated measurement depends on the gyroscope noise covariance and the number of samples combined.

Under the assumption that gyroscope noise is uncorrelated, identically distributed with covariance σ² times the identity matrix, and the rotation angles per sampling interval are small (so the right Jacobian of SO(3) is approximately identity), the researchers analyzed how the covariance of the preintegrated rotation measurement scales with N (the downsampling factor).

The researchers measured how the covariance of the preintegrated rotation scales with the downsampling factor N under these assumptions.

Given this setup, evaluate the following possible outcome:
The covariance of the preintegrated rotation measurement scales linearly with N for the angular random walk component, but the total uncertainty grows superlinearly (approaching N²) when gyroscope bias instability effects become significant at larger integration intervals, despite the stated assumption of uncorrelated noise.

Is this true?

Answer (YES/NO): NO